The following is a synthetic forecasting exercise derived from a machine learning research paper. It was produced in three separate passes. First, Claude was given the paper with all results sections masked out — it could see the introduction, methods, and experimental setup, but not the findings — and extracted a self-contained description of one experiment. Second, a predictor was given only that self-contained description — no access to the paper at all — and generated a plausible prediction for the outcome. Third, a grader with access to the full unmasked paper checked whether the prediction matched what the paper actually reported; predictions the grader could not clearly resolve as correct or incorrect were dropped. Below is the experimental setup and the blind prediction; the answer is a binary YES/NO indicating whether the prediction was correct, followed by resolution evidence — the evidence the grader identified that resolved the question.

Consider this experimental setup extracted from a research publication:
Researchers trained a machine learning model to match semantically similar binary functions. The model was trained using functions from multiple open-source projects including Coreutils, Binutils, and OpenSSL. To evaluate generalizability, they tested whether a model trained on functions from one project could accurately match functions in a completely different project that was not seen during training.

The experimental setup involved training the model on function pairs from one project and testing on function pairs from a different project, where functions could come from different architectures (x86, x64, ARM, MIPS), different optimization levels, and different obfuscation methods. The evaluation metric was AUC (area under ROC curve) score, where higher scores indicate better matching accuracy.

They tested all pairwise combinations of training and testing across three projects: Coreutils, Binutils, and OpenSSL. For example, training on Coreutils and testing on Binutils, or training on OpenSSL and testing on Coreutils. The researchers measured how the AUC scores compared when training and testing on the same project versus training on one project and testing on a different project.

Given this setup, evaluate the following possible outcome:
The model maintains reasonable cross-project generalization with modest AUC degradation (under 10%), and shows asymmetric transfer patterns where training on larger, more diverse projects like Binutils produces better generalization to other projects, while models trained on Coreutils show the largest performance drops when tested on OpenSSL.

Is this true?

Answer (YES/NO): NO